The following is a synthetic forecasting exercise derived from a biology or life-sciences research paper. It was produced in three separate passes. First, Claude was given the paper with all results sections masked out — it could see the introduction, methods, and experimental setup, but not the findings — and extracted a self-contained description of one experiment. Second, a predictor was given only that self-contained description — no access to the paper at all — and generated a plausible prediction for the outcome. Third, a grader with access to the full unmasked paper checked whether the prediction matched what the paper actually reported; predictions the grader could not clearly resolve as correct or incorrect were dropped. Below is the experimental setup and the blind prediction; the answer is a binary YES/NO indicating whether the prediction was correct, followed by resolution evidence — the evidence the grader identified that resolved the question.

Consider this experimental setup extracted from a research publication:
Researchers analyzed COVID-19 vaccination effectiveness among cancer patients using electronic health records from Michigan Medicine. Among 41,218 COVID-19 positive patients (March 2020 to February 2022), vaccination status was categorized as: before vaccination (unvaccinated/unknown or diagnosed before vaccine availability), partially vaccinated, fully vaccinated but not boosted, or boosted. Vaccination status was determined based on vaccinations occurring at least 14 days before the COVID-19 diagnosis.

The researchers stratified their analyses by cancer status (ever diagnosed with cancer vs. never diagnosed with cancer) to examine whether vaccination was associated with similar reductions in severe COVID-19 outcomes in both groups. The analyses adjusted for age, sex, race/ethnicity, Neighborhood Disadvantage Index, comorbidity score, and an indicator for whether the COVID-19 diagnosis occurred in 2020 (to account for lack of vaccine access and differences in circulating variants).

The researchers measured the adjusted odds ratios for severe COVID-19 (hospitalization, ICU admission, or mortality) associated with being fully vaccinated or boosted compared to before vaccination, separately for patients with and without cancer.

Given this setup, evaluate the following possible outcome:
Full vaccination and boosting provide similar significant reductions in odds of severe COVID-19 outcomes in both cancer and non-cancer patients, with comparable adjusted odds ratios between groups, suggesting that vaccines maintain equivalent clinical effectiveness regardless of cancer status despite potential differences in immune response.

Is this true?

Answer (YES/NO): YES